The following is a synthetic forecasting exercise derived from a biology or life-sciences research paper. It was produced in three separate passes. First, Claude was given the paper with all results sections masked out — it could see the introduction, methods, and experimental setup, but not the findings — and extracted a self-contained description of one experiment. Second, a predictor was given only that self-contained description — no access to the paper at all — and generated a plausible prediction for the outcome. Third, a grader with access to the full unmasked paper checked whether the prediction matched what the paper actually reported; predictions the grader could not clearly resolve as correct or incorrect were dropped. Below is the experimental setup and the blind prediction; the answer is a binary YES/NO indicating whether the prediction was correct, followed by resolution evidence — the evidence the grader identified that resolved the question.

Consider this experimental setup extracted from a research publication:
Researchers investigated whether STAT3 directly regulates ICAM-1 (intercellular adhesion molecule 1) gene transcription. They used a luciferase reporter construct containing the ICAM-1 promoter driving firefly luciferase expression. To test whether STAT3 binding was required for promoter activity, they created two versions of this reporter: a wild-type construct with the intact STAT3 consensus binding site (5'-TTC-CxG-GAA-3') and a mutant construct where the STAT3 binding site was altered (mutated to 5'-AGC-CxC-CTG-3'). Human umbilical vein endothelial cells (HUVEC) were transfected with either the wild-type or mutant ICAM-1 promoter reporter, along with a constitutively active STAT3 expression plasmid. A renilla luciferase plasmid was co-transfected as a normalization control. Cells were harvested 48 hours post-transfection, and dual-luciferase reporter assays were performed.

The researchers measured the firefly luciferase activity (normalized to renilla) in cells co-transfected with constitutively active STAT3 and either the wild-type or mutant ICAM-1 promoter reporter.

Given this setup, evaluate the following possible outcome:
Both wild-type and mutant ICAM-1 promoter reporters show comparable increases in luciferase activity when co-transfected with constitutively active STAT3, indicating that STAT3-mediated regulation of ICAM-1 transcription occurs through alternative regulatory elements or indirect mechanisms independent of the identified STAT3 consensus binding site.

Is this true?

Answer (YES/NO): NO